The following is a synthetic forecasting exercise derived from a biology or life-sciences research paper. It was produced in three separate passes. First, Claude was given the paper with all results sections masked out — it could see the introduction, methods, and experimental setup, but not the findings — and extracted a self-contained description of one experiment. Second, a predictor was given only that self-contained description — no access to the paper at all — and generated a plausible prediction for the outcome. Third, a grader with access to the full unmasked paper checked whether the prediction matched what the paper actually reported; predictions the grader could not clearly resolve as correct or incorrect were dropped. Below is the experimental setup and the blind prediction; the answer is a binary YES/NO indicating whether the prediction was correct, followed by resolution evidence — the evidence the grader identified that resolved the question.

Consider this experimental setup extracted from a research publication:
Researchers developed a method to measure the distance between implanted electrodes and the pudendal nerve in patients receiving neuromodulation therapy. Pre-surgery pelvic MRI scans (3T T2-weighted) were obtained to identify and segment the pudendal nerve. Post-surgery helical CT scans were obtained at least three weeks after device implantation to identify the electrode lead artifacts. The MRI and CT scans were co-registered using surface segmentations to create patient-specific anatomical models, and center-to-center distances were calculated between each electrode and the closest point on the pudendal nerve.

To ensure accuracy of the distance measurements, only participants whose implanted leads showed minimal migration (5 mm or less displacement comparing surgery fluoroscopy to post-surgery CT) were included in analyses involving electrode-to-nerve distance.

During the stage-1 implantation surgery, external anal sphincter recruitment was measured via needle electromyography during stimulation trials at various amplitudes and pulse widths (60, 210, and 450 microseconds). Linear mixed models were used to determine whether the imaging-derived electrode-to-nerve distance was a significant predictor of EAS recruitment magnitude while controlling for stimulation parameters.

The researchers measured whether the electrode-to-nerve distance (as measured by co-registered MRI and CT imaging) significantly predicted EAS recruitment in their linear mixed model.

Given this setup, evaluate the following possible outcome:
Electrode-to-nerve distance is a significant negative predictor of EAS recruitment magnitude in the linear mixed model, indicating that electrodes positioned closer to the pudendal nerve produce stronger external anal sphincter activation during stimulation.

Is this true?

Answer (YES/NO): YES